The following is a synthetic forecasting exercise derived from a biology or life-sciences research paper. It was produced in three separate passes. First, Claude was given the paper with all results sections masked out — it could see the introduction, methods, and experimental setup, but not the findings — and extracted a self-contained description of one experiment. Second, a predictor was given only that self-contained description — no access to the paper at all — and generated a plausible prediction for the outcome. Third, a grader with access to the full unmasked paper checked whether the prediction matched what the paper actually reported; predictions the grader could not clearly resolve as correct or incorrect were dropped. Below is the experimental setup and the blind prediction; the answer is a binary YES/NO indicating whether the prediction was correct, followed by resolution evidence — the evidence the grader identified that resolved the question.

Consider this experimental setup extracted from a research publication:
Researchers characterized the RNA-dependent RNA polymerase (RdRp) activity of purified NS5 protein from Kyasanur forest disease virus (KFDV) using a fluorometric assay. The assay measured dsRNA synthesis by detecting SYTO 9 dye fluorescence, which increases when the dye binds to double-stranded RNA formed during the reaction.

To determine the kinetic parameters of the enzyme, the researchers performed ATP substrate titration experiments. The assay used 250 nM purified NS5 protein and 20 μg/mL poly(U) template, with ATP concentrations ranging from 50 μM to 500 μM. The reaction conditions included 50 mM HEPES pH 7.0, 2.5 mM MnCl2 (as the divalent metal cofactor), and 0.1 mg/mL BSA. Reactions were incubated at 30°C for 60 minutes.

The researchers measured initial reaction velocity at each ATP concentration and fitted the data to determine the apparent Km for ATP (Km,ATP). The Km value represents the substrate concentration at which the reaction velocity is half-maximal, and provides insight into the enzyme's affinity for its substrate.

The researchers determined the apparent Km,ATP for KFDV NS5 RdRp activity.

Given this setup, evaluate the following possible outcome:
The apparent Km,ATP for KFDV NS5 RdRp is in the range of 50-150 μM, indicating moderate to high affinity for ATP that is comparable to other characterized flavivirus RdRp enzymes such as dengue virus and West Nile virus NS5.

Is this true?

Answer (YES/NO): NO